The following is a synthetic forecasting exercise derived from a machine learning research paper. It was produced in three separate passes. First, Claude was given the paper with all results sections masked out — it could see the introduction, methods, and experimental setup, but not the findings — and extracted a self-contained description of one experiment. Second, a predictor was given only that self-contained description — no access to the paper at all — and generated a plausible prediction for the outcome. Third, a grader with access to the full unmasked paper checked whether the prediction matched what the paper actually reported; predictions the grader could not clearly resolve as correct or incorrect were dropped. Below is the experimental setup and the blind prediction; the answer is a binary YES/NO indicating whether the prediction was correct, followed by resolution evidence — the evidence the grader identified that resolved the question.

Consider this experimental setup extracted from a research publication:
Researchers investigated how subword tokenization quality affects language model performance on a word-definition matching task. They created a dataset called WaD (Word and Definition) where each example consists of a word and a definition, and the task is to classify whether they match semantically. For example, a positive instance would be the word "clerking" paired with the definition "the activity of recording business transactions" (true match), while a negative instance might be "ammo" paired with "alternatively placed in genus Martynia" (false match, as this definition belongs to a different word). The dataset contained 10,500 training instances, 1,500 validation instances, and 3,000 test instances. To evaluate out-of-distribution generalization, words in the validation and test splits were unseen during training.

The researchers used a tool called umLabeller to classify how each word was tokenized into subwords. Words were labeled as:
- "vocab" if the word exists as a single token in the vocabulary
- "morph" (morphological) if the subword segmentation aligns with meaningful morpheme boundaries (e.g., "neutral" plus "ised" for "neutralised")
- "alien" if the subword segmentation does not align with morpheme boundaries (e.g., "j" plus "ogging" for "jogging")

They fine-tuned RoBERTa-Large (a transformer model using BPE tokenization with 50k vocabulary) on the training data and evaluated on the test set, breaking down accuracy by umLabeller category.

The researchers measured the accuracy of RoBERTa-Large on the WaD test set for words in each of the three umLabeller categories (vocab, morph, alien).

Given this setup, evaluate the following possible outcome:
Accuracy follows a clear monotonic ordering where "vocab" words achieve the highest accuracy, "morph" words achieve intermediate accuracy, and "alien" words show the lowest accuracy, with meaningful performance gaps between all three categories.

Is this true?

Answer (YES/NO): YES